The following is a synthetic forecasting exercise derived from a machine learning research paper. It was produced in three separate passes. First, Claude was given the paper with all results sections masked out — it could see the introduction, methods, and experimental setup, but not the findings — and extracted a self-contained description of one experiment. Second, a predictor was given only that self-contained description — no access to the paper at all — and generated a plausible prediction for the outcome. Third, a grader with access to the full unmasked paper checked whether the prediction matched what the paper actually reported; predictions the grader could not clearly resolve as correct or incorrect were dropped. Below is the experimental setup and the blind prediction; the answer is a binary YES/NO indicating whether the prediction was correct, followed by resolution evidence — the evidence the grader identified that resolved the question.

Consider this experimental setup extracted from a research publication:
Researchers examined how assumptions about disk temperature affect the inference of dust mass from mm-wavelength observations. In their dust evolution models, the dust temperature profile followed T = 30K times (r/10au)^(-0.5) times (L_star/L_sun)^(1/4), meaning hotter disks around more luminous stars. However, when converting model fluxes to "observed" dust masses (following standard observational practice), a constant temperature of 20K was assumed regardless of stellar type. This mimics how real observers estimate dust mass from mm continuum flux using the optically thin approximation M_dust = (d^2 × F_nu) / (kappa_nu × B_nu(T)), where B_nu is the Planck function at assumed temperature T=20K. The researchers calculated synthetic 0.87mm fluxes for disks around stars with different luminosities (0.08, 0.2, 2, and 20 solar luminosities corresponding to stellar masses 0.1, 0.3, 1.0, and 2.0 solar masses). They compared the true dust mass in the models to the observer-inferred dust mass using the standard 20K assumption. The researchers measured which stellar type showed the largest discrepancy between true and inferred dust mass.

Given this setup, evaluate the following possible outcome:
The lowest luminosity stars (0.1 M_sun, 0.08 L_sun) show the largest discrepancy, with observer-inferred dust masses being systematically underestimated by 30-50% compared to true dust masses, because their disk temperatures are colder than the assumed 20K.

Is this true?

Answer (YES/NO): NO